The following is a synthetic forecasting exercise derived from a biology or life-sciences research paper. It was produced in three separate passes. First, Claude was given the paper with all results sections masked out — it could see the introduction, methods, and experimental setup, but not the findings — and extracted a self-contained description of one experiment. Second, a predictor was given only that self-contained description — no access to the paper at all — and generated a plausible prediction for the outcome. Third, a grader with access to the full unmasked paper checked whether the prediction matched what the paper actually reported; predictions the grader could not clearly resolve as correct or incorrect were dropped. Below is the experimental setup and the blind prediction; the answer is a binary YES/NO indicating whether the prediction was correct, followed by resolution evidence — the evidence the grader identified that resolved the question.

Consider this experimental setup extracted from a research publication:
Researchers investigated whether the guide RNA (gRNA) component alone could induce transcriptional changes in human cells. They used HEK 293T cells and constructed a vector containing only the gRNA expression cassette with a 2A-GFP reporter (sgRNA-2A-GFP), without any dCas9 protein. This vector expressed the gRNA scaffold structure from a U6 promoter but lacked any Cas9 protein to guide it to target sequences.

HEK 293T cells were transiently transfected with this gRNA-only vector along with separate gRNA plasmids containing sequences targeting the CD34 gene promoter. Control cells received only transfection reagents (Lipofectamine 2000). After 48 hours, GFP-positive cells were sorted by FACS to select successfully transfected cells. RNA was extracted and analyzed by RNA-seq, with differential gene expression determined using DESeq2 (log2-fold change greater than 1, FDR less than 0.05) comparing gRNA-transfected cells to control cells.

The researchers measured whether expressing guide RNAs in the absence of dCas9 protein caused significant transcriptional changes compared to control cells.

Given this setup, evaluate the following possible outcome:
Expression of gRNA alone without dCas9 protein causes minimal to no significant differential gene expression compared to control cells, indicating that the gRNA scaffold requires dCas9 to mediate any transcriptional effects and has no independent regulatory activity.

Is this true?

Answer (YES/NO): NO